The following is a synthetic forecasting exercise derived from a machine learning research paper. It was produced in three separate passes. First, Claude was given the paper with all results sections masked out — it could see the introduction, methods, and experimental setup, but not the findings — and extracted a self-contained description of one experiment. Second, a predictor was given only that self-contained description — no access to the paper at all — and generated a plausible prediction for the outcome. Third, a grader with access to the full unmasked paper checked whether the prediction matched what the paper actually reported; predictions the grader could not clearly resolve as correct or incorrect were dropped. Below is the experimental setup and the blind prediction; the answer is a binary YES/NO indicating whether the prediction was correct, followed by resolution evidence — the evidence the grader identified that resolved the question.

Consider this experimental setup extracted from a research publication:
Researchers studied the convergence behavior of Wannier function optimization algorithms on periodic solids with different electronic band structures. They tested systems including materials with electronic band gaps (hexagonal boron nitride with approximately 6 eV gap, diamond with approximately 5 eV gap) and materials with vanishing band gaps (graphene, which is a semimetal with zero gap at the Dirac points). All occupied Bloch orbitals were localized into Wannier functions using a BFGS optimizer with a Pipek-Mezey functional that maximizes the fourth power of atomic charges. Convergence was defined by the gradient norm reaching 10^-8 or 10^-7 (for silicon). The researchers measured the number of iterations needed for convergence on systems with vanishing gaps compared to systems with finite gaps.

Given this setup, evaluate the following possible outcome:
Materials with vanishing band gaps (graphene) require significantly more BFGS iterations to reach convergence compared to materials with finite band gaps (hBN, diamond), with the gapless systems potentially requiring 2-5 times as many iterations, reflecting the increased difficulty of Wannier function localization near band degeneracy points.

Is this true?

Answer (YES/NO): YES